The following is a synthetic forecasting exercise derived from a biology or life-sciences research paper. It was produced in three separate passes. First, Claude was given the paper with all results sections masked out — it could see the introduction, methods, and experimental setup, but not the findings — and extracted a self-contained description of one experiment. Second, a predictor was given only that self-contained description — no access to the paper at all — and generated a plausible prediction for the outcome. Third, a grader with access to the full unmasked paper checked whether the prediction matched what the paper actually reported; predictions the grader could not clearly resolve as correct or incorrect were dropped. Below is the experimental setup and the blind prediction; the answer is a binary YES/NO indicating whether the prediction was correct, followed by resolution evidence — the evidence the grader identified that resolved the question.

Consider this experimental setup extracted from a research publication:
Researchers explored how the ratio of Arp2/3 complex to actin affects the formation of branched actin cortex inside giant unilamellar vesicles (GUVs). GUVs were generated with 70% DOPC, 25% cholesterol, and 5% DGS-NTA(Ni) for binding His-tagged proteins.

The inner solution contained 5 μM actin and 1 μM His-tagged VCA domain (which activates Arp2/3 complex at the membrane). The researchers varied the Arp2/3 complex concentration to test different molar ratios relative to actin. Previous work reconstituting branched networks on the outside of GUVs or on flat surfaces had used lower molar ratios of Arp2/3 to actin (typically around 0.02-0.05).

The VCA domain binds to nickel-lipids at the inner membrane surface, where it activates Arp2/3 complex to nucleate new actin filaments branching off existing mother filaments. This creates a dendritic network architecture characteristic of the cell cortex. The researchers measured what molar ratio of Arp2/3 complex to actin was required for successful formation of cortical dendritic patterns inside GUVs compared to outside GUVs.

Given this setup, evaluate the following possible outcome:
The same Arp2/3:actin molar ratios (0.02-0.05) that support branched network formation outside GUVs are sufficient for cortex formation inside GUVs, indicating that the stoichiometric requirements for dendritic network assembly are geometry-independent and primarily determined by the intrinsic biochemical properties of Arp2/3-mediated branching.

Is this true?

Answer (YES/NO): NO